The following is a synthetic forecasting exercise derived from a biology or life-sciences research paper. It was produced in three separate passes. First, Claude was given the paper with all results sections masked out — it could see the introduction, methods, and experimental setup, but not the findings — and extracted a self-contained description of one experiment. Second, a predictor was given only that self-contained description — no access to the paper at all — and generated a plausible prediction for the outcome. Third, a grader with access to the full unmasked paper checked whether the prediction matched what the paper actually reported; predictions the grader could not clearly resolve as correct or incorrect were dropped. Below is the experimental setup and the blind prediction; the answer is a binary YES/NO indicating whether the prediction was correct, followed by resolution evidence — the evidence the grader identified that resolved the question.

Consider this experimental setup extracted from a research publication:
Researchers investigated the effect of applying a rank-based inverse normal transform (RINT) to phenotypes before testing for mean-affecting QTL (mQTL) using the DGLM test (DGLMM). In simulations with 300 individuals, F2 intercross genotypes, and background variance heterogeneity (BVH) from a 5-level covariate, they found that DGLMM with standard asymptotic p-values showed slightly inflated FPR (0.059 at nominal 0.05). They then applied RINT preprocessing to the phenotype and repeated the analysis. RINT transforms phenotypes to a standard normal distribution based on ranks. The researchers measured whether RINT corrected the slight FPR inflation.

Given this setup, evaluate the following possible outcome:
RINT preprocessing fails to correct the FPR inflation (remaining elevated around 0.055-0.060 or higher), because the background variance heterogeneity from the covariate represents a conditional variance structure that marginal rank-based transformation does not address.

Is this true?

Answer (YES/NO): YES